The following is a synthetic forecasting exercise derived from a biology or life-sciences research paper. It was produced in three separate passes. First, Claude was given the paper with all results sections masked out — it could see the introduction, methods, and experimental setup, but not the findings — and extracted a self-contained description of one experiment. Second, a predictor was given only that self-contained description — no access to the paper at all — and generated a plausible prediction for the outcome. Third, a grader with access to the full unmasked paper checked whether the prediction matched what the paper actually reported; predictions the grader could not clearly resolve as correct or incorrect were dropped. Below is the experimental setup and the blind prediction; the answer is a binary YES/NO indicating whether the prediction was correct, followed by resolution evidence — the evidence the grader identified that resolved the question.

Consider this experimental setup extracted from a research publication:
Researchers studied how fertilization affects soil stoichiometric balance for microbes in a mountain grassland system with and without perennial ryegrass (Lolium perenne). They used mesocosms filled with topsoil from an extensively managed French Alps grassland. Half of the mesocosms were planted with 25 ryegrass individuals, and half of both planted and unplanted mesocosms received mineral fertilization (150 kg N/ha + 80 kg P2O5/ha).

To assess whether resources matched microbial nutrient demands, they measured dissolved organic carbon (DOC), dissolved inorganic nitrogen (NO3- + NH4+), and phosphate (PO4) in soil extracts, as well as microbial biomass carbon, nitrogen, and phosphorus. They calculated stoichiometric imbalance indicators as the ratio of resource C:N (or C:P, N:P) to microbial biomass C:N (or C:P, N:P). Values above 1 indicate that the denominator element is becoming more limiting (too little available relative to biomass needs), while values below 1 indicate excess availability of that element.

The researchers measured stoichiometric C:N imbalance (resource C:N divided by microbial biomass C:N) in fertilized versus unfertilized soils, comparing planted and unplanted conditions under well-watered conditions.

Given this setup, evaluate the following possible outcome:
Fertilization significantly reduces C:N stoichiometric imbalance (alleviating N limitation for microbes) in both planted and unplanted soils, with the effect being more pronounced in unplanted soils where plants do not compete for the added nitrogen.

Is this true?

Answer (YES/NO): NO